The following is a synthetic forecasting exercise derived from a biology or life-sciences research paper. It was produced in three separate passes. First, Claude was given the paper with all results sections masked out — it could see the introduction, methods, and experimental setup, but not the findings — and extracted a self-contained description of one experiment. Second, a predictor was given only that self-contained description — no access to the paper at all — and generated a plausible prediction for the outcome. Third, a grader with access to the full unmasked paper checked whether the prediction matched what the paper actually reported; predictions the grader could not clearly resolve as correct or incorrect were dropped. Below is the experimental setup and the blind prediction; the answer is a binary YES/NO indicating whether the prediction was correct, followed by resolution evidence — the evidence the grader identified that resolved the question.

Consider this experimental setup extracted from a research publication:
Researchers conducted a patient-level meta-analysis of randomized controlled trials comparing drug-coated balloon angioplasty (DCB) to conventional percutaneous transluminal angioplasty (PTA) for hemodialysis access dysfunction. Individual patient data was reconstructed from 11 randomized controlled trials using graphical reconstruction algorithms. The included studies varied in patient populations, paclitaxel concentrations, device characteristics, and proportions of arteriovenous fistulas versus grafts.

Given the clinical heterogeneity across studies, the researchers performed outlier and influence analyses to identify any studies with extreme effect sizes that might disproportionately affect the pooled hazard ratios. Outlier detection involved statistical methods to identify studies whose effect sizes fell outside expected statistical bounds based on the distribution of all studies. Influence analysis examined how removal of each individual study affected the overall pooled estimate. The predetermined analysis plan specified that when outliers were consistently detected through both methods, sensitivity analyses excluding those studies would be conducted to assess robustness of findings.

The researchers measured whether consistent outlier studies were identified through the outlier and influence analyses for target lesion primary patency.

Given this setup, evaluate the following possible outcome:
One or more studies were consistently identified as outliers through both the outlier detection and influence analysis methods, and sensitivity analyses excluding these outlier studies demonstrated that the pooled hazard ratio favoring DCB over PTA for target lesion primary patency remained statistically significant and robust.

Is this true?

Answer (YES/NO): NO